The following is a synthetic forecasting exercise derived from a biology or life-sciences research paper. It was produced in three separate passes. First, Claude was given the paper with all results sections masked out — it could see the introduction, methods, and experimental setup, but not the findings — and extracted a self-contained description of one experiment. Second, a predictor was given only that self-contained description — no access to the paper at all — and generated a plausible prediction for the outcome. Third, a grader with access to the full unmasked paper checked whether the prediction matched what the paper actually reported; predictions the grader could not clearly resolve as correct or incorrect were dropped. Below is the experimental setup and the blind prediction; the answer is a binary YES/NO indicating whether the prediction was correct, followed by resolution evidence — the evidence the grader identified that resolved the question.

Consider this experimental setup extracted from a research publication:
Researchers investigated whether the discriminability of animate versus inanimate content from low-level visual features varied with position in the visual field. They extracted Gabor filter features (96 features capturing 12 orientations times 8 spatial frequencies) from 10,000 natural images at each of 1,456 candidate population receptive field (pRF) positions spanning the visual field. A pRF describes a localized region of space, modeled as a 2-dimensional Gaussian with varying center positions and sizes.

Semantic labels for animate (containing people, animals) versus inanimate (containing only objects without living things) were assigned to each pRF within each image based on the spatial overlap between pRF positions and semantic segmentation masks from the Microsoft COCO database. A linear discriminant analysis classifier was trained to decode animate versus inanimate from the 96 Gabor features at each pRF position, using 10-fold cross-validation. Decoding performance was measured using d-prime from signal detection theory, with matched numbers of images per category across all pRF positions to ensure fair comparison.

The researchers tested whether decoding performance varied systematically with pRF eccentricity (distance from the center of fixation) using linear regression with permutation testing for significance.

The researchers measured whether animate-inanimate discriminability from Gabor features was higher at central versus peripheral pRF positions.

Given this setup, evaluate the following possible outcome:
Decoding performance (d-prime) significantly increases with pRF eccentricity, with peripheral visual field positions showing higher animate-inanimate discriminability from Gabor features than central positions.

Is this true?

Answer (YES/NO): NO